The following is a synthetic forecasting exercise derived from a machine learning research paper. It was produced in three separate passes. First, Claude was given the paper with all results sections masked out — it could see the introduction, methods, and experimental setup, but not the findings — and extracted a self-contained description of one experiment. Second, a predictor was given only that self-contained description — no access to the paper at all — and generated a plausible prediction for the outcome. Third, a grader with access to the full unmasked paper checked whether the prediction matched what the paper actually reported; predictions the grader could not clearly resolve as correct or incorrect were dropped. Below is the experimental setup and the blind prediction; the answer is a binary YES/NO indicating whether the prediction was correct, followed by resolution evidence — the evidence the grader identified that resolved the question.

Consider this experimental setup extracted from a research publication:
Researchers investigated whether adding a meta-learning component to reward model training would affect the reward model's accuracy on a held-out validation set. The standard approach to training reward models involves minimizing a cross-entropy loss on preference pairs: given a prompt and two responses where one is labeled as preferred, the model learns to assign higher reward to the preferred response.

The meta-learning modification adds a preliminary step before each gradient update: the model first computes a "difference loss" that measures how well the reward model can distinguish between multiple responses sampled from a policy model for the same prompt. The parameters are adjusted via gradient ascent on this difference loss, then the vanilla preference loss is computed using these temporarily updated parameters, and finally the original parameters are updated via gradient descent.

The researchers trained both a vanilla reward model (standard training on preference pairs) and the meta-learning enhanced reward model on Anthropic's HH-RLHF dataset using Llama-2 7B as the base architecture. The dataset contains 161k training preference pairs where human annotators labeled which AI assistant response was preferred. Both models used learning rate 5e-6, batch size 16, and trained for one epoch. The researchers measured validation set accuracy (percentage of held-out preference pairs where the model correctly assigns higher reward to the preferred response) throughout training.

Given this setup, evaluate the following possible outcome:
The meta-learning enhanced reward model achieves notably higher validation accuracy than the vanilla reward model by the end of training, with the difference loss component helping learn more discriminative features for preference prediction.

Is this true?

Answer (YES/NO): NO